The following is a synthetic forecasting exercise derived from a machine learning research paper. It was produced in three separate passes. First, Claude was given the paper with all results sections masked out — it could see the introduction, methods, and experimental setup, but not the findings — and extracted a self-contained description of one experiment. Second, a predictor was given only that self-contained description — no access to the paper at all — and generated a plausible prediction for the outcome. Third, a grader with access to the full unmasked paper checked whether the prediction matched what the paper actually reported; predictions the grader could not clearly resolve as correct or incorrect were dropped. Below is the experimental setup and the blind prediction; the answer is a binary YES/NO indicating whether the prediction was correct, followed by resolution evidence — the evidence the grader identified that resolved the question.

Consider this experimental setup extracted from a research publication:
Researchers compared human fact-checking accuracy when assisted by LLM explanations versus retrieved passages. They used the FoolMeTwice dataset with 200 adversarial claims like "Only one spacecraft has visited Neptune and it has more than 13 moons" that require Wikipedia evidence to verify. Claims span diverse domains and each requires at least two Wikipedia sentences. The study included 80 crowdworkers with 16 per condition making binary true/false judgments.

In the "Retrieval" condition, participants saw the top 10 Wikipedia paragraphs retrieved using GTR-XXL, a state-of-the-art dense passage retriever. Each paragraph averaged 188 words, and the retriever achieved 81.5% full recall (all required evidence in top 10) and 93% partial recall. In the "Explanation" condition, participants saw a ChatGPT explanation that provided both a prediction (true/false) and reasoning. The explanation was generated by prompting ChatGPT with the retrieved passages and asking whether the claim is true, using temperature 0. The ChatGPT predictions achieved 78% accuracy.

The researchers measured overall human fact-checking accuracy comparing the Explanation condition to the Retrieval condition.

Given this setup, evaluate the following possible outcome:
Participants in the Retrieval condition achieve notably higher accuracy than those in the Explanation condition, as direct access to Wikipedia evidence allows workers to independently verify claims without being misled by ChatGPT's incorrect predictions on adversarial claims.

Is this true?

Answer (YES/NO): NO